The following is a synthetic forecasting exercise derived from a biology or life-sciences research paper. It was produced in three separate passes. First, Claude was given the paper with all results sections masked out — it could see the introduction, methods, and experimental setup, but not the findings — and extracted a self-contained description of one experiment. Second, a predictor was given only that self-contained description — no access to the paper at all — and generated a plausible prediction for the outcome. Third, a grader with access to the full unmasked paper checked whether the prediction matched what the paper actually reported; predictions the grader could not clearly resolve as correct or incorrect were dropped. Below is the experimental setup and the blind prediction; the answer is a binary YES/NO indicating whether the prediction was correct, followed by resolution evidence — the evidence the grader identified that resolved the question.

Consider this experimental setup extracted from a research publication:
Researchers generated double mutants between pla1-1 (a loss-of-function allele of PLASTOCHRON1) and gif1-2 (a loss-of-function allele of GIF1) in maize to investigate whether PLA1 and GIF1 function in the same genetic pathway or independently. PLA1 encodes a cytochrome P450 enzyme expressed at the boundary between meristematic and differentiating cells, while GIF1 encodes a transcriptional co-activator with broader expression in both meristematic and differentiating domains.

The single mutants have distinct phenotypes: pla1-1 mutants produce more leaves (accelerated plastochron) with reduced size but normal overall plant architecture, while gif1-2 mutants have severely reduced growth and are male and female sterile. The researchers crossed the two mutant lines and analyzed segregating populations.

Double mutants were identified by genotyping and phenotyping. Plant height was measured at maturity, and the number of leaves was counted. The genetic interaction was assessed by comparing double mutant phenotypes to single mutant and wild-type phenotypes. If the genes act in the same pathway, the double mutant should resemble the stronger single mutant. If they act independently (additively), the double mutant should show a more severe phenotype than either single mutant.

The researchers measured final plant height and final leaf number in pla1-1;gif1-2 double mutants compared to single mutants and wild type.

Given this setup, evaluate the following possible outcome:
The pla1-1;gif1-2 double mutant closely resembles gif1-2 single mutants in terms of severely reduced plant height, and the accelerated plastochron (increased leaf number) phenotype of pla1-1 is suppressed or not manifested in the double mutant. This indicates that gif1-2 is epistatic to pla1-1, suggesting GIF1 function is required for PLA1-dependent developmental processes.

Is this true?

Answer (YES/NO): NO